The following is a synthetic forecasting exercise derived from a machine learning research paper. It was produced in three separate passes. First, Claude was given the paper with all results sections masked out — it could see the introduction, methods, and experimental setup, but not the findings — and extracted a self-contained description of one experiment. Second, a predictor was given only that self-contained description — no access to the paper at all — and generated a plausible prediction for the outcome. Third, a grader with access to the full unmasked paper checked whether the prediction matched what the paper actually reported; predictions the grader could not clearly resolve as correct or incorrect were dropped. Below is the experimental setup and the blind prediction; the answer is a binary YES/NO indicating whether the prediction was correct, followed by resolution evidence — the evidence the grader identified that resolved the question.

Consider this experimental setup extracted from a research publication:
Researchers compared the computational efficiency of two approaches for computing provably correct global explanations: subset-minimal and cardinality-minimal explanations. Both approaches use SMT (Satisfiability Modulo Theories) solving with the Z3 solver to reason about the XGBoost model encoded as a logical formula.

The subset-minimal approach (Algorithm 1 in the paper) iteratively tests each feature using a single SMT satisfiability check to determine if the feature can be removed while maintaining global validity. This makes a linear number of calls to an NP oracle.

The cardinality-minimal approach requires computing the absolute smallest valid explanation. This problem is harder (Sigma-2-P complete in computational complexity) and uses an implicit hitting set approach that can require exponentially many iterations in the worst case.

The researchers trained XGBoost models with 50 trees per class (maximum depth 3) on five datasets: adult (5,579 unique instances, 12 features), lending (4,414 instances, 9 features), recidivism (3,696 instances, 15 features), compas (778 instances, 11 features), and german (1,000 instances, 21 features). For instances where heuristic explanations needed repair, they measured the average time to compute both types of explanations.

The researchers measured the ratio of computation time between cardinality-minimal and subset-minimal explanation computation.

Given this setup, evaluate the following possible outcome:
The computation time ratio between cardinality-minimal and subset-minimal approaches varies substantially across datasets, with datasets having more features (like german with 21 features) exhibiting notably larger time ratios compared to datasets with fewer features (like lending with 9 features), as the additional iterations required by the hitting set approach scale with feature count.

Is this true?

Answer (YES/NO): YES